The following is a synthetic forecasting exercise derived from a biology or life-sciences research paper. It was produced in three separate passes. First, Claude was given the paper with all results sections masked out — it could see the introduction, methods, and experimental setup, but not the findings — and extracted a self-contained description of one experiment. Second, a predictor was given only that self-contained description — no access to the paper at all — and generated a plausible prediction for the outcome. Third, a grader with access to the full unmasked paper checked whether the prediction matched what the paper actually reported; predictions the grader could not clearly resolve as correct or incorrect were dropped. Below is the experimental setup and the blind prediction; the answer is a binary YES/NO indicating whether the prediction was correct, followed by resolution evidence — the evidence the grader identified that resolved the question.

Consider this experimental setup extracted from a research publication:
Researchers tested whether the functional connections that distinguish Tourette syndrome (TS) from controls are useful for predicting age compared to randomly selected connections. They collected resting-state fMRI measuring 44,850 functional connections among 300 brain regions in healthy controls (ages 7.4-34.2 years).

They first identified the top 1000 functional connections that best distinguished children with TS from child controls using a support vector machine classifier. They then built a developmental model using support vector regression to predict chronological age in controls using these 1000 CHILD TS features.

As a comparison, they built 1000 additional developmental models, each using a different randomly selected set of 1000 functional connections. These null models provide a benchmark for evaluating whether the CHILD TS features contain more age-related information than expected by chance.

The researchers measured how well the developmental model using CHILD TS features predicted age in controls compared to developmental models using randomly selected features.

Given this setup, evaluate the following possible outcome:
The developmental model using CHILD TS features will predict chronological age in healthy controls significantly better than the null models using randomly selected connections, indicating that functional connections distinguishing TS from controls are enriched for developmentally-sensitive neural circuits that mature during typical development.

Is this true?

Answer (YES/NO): YES